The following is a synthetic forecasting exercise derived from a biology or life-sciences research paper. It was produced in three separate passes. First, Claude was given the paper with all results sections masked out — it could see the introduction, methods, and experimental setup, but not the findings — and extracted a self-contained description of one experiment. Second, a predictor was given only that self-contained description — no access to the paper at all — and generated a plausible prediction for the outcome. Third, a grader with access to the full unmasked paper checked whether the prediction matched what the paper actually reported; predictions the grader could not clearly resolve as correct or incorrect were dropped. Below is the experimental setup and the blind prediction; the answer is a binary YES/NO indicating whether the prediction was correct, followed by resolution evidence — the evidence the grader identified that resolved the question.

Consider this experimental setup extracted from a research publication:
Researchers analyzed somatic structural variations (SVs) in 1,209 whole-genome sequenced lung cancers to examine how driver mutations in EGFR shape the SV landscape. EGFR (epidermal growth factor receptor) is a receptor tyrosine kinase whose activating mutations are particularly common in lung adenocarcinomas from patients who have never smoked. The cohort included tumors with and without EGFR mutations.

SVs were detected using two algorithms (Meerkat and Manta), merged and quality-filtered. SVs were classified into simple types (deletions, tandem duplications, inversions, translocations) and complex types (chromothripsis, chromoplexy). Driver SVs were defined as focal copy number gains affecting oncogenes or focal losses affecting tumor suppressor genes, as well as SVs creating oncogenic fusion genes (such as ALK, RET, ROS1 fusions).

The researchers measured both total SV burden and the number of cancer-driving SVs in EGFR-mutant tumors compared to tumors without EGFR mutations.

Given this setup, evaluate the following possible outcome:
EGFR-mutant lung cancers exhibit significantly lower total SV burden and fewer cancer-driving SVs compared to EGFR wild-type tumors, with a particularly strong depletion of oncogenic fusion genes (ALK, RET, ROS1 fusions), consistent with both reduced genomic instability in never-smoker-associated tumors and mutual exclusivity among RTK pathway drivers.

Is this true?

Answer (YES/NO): NO